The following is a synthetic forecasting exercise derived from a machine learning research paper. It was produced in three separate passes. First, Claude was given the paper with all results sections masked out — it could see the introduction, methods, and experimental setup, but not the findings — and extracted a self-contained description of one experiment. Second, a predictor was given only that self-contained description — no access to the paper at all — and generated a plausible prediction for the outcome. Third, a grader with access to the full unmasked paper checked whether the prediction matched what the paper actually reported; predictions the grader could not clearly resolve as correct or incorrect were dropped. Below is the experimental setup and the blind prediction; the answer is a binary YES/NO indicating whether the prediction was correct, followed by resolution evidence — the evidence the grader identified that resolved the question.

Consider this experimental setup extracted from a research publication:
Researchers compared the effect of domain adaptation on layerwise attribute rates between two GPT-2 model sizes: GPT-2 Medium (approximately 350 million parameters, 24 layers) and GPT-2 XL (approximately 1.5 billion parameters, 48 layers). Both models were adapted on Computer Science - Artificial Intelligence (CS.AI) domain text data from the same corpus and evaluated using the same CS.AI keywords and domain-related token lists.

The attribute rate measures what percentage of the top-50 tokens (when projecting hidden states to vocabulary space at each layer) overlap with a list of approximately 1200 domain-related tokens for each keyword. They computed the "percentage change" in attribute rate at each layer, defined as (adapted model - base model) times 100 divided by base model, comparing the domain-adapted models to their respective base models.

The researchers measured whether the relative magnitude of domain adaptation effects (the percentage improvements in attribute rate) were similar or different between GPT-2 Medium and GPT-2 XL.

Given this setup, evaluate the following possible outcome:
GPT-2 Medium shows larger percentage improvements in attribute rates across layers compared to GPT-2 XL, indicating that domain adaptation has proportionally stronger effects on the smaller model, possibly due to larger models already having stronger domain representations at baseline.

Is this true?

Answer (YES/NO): NO